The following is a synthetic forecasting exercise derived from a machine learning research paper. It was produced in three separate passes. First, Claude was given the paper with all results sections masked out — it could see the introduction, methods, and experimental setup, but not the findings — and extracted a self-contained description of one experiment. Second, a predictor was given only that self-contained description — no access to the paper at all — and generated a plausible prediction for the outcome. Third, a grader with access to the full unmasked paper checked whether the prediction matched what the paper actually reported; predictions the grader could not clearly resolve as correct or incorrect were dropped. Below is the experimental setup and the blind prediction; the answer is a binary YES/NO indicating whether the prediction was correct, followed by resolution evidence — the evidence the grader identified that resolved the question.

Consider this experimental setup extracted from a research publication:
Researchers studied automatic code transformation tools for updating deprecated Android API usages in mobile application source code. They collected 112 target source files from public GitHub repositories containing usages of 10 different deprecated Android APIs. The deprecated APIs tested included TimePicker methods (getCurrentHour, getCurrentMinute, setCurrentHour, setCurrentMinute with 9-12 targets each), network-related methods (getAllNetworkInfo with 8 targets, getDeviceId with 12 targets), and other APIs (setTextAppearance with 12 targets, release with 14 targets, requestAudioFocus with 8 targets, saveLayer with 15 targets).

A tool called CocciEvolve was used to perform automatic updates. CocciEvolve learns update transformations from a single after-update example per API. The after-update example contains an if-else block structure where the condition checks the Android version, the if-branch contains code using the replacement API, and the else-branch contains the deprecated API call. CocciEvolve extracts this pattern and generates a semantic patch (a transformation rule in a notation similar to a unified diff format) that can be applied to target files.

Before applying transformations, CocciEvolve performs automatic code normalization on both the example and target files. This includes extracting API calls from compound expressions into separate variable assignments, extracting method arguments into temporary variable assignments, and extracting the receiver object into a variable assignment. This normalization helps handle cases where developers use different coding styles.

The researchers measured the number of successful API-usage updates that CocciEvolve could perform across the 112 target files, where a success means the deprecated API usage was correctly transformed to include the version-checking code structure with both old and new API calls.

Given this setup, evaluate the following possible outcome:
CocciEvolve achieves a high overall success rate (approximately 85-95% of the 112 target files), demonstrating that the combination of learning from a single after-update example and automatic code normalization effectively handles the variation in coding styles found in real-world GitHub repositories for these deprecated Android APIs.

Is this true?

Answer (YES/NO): YES